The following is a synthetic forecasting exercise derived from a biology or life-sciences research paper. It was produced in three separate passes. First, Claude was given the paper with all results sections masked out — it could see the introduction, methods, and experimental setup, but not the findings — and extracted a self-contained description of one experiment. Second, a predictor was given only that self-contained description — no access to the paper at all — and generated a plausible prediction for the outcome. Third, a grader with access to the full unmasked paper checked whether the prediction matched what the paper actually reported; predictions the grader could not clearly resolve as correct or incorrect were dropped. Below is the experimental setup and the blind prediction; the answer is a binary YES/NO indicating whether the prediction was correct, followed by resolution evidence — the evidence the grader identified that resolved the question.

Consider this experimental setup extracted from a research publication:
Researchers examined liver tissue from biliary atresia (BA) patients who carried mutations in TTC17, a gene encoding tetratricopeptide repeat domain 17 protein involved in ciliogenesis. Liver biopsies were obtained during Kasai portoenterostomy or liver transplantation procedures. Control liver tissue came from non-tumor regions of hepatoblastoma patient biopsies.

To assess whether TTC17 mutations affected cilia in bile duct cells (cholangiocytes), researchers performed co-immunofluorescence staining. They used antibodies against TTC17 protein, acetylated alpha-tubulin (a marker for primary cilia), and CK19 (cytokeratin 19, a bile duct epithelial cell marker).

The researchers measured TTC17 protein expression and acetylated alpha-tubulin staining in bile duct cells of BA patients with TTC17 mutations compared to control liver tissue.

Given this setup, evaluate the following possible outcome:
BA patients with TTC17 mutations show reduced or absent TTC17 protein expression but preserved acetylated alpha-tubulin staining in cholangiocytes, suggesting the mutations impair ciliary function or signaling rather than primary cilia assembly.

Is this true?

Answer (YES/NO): NO